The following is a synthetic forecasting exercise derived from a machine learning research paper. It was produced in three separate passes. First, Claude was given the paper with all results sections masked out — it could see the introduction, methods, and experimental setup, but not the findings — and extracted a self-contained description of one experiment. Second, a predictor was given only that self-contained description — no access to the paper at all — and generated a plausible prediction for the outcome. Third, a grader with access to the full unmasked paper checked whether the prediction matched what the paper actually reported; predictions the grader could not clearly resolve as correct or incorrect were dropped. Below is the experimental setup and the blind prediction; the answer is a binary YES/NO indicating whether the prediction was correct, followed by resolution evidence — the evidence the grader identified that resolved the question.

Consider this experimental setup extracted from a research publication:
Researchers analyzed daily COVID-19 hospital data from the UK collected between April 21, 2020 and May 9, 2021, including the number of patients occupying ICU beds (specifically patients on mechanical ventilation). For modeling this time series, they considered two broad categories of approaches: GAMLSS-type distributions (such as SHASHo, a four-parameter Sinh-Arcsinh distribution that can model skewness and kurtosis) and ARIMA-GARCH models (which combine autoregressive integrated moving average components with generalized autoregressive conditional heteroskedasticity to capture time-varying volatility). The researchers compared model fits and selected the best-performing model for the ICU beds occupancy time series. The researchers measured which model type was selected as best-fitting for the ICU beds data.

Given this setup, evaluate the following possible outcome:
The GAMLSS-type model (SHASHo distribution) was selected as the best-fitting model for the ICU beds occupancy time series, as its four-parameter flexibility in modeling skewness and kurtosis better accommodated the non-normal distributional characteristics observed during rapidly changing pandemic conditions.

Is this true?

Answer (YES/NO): YES